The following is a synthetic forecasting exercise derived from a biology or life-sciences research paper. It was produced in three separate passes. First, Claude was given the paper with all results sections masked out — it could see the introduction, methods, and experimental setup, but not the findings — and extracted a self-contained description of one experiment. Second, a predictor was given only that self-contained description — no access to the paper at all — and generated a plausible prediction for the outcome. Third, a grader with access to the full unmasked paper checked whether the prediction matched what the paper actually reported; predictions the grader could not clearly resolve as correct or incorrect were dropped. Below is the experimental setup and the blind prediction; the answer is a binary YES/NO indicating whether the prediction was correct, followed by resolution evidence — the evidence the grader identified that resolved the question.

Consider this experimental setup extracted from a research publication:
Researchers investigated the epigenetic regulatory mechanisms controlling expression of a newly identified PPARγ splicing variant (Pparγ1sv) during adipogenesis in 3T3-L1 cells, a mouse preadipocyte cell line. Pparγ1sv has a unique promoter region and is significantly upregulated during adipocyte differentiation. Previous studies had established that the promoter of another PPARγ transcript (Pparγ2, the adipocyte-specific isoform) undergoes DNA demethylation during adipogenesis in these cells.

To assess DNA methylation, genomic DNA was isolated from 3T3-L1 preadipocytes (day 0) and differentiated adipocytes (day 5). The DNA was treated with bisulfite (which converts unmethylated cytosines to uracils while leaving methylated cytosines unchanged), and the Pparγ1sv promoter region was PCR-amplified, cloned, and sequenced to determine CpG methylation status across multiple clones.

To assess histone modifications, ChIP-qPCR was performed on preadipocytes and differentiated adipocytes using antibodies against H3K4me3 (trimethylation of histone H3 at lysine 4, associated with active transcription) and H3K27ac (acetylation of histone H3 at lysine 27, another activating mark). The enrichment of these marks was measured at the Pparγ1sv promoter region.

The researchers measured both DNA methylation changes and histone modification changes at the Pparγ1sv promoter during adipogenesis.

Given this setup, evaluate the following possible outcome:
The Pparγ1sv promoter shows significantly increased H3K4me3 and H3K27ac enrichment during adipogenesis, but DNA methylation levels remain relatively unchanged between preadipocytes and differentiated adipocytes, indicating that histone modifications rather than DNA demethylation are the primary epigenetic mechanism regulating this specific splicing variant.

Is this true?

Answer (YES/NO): YES